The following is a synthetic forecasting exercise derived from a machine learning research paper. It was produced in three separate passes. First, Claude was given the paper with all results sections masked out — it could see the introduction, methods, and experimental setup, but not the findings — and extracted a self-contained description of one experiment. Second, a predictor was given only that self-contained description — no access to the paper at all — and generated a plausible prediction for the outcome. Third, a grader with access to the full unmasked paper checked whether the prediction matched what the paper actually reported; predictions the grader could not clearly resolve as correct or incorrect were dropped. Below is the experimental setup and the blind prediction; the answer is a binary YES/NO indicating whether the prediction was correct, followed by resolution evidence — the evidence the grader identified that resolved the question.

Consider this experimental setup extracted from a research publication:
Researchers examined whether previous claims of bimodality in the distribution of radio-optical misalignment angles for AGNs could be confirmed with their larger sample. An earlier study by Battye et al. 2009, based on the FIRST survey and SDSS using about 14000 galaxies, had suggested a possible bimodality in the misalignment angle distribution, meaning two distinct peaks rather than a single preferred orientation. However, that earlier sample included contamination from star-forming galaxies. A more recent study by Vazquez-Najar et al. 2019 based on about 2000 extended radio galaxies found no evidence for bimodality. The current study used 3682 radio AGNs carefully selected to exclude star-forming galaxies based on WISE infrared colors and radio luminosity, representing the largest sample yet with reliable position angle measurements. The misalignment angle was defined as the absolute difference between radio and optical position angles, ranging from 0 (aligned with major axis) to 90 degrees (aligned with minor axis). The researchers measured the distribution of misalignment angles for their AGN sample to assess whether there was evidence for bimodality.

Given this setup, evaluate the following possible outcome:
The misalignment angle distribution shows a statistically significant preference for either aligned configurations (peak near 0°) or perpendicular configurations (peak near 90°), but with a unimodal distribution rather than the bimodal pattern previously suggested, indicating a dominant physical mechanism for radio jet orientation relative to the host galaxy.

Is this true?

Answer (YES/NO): YES